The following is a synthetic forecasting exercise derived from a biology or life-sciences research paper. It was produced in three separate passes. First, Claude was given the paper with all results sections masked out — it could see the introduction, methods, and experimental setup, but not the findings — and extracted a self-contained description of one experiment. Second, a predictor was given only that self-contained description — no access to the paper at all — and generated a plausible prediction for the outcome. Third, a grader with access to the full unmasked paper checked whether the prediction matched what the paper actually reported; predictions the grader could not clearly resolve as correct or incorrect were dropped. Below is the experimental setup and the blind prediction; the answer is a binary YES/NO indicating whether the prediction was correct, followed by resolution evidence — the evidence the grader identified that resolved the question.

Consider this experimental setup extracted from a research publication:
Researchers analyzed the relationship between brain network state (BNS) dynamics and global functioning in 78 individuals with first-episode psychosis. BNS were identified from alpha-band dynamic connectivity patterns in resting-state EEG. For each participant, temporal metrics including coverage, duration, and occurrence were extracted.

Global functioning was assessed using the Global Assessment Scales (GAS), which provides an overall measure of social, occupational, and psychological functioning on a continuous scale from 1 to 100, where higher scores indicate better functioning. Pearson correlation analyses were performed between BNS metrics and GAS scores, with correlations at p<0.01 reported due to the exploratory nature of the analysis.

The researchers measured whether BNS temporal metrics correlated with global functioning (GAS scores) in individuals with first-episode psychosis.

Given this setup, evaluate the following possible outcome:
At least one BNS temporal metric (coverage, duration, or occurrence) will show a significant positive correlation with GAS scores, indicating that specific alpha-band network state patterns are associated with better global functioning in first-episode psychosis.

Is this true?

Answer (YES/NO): NO